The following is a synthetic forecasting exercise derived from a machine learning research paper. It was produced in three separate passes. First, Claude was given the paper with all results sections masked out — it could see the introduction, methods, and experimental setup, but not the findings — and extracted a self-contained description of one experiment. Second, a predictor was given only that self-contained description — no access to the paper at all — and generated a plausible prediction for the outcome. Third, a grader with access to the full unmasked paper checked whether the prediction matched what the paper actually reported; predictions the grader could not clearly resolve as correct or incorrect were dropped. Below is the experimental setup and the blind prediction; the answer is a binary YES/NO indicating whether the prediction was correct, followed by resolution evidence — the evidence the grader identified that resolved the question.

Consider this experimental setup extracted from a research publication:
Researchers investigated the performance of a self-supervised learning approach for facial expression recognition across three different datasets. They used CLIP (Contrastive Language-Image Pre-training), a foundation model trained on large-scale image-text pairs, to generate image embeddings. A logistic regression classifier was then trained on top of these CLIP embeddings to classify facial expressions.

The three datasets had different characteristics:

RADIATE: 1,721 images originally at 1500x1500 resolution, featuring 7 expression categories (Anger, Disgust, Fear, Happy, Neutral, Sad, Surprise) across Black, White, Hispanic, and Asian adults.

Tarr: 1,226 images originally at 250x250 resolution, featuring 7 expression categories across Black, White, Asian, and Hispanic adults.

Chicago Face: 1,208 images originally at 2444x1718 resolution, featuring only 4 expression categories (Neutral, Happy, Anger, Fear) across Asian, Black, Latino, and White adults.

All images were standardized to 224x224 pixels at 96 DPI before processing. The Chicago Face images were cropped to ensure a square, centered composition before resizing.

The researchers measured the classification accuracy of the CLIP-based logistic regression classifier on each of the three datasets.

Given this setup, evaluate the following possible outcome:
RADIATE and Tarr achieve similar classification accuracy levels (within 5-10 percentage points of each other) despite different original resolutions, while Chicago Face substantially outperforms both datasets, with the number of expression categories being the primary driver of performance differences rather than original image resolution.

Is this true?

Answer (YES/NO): NO